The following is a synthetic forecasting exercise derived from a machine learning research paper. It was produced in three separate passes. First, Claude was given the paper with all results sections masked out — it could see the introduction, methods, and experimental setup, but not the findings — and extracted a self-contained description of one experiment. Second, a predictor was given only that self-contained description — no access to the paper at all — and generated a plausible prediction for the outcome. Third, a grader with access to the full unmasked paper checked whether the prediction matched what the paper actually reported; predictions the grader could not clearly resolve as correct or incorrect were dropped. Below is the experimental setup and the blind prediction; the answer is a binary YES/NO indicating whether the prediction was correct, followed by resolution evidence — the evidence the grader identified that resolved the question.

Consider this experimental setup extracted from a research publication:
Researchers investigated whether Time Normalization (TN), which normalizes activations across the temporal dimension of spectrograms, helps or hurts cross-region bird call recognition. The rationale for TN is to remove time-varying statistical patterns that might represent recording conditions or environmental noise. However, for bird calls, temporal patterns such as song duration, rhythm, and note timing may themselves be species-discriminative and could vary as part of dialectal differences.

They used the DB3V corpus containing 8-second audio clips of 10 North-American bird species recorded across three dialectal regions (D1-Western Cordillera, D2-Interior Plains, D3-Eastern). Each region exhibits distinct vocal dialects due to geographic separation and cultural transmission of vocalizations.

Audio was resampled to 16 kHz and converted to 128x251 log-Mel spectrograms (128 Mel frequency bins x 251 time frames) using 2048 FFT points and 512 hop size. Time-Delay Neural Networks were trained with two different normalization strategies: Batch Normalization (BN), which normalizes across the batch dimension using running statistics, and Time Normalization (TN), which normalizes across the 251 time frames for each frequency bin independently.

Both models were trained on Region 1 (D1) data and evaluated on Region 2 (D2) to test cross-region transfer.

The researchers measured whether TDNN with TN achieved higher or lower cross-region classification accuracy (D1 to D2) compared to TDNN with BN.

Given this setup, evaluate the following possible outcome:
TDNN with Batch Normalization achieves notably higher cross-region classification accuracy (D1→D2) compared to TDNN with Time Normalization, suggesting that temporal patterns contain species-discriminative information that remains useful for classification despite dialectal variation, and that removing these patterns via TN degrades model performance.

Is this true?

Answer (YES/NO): YES